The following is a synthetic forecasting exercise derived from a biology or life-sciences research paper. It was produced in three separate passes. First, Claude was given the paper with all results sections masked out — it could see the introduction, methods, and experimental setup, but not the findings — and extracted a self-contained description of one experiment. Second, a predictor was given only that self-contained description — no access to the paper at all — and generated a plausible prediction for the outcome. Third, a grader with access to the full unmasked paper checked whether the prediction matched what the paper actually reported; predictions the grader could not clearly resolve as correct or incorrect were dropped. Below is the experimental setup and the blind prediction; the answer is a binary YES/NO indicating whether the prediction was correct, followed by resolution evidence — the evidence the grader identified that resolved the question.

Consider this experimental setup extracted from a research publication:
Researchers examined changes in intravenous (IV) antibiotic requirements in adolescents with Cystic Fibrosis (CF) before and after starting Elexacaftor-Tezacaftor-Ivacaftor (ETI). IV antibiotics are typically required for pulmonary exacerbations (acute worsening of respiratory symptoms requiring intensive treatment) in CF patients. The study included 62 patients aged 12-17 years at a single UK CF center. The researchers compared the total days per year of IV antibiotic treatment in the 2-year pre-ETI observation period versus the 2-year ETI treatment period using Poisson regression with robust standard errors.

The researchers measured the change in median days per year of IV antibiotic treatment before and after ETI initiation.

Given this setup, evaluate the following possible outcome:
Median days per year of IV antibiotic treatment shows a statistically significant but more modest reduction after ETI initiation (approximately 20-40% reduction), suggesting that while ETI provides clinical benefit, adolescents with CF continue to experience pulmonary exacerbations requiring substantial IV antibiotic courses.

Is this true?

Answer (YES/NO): NO